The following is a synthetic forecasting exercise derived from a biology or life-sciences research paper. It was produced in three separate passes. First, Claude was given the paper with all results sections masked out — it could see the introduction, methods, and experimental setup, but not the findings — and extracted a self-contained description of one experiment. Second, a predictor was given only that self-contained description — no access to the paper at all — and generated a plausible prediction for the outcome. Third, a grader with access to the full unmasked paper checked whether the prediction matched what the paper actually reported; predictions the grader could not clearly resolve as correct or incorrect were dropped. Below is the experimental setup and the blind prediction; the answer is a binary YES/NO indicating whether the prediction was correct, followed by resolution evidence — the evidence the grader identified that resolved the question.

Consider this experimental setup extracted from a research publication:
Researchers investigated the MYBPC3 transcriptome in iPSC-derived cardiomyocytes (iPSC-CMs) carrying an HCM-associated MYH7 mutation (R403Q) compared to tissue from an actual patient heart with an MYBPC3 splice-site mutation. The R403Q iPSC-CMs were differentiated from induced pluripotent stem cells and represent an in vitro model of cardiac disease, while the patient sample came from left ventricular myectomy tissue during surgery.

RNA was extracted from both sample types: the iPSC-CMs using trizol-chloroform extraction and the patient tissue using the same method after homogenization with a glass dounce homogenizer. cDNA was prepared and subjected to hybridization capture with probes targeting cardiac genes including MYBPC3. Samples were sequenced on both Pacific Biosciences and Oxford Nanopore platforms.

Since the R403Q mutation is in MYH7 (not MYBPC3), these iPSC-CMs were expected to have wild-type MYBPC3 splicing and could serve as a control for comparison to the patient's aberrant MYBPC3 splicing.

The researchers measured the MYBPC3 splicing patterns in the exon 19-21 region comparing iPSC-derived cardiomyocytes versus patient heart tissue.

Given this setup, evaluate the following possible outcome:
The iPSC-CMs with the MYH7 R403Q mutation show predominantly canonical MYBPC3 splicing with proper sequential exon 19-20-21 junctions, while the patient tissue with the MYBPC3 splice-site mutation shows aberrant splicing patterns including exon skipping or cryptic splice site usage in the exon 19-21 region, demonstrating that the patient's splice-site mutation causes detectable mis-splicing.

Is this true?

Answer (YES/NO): YES